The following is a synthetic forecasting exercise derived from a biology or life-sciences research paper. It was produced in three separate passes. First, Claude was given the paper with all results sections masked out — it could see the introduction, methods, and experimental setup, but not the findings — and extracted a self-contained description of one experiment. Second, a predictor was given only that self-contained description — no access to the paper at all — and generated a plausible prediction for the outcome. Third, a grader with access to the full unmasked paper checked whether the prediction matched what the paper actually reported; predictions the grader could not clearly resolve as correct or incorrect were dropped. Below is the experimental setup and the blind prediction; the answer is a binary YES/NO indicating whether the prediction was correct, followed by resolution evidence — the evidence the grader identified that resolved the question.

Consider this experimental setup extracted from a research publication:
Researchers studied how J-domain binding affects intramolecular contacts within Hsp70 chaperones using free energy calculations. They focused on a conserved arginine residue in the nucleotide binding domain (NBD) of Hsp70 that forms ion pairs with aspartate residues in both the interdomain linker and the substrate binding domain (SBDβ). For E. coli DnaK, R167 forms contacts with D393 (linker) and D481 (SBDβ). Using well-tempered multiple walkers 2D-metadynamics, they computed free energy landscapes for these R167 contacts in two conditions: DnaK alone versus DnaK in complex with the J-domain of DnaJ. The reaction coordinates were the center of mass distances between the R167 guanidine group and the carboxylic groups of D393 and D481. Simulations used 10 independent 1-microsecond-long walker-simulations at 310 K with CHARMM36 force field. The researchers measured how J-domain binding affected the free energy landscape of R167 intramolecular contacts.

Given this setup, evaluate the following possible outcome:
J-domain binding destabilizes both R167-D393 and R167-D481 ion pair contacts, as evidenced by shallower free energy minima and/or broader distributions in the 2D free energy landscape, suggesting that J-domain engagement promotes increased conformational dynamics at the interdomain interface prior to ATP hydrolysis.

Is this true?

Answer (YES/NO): YES